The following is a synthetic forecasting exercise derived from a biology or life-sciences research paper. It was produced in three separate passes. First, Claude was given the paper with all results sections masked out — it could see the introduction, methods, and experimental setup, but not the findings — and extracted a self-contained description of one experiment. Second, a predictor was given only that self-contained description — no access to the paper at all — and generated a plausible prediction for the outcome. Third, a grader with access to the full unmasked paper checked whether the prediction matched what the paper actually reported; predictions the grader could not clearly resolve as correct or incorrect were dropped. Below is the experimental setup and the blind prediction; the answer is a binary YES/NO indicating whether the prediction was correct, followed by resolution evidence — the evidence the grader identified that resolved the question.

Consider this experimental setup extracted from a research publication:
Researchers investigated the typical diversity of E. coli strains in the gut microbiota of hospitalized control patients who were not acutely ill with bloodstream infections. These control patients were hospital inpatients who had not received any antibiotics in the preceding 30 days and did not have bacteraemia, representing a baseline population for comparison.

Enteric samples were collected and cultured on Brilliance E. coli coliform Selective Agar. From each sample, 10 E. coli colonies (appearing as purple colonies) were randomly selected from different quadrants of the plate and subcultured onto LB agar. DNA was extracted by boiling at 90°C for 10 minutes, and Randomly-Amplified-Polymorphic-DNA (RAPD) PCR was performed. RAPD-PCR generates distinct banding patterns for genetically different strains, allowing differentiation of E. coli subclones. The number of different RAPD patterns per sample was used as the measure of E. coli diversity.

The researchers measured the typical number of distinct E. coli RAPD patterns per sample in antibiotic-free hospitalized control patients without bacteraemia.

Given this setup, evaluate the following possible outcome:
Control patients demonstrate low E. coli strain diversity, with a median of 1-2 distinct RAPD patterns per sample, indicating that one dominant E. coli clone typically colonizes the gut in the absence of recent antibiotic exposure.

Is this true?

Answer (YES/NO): NO